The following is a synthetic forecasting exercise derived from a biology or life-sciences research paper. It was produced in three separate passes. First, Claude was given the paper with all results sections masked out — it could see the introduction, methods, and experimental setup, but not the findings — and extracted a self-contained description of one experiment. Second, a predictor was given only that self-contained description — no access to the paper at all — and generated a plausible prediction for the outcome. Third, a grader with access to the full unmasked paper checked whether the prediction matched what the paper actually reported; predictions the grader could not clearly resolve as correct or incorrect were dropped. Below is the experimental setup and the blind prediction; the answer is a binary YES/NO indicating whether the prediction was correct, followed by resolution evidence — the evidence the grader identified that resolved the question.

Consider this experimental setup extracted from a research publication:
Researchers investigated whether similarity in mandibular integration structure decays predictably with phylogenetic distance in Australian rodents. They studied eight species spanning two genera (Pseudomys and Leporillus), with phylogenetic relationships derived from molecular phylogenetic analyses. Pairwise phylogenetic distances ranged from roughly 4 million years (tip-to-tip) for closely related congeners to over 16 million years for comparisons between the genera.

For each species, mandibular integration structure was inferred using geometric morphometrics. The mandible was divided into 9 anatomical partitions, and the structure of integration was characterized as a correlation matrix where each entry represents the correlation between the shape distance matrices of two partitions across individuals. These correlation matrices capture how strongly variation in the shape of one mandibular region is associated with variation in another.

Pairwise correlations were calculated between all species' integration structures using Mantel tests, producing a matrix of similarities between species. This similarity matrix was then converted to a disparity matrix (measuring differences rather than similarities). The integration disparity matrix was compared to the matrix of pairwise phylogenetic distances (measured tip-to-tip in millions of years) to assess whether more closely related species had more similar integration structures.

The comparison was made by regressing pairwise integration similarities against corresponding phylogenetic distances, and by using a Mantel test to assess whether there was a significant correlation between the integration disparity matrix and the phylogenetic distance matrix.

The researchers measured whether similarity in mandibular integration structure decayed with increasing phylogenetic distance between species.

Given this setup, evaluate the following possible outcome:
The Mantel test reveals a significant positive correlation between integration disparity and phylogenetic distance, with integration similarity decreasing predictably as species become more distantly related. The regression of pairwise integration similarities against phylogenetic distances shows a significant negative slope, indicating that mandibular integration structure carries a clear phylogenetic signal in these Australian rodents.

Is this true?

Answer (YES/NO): NO